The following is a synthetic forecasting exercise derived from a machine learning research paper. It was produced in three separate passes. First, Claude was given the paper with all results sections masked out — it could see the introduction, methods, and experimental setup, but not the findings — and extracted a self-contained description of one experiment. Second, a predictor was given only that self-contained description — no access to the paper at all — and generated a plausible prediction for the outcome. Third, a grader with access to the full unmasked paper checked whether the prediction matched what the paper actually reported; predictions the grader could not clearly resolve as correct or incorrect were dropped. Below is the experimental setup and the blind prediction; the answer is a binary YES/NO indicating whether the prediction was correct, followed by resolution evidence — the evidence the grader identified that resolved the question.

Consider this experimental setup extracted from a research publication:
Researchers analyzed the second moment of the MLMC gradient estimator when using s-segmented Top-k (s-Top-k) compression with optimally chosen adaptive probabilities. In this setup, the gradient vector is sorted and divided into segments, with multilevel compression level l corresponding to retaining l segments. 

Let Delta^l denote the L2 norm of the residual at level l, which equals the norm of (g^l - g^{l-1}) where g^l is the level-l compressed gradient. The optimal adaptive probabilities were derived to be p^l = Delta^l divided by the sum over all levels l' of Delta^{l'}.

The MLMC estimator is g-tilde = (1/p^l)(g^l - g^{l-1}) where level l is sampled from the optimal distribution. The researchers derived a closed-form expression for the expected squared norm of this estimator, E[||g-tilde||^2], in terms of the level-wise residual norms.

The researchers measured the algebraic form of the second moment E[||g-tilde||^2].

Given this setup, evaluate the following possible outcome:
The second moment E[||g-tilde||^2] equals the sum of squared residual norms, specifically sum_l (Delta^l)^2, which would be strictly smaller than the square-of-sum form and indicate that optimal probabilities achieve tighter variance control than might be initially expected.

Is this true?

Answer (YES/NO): NO